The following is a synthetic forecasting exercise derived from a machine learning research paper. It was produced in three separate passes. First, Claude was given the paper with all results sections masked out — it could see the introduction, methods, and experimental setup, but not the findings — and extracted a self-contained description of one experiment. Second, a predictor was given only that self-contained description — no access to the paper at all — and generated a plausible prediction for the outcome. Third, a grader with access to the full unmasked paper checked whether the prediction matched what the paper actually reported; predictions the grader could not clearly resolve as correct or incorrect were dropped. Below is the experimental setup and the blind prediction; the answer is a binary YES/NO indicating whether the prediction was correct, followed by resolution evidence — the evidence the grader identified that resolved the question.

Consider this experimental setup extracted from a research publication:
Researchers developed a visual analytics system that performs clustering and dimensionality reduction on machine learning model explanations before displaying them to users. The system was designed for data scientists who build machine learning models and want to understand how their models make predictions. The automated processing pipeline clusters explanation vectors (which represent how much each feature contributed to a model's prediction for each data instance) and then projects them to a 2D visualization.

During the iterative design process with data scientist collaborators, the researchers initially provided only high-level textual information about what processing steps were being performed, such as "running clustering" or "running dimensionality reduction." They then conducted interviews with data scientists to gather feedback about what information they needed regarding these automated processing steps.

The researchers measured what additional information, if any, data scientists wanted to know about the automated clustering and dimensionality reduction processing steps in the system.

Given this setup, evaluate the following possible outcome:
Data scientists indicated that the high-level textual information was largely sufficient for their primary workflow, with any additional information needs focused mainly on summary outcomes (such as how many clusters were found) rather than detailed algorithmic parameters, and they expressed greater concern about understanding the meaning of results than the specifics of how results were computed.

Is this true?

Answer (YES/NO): NO